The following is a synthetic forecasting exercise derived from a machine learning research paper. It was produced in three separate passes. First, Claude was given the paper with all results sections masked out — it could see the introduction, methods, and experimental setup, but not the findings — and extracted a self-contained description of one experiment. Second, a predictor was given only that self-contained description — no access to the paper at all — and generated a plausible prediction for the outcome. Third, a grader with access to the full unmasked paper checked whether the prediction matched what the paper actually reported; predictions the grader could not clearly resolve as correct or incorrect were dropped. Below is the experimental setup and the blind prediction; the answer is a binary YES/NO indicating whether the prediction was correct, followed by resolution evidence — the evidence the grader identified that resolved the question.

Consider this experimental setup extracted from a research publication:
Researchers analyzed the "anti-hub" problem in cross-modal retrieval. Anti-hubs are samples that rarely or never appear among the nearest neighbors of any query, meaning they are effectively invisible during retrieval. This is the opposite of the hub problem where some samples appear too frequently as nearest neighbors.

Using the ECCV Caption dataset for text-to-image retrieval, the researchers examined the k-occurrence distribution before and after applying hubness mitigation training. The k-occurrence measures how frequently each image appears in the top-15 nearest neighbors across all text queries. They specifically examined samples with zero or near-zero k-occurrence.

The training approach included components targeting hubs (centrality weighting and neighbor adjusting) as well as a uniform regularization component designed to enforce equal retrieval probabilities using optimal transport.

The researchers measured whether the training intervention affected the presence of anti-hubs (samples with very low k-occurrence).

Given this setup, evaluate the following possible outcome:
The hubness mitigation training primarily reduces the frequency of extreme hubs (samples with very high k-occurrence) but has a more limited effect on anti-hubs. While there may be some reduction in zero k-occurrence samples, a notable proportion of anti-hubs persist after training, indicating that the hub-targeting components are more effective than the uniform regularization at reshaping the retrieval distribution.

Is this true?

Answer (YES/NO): NO